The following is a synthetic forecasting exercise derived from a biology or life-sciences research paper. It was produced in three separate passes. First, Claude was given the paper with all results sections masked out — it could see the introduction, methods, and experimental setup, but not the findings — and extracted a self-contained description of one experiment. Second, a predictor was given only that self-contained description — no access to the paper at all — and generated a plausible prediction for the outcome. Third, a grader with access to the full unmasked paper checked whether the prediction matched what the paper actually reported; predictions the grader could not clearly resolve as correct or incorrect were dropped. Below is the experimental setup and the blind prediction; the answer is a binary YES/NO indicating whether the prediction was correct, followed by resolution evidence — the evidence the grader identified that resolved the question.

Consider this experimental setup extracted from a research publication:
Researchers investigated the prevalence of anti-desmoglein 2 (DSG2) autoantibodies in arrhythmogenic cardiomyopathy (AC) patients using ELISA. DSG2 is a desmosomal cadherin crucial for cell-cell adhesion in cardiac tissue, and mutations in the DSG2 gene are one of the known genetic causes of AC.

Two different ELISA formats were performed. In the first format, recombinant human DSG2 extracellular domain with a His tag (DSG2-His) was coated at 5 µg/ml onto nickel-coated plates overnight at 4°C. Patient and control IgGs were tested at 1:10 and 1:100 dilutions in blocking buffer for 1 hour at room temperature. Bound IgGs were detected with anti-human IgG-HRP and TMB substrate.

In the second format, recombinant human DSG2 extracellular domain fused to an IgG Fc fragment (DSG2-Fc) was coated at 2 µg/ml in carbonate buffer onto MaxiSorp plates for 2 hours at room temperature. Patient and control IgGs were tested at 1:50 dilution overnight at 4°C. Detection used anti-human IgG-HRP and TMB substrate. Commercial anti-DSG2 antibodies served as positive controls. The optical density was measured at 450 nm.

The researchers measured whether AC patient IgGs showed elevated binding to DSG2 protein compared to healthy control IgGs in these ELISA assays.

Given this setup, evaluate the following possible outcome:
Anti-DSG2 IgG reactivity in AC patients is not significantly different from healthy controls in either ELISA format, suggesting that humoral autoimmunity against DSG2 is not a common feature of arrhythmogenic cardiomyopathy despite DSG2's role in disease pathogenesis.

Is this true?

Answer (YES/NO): NO